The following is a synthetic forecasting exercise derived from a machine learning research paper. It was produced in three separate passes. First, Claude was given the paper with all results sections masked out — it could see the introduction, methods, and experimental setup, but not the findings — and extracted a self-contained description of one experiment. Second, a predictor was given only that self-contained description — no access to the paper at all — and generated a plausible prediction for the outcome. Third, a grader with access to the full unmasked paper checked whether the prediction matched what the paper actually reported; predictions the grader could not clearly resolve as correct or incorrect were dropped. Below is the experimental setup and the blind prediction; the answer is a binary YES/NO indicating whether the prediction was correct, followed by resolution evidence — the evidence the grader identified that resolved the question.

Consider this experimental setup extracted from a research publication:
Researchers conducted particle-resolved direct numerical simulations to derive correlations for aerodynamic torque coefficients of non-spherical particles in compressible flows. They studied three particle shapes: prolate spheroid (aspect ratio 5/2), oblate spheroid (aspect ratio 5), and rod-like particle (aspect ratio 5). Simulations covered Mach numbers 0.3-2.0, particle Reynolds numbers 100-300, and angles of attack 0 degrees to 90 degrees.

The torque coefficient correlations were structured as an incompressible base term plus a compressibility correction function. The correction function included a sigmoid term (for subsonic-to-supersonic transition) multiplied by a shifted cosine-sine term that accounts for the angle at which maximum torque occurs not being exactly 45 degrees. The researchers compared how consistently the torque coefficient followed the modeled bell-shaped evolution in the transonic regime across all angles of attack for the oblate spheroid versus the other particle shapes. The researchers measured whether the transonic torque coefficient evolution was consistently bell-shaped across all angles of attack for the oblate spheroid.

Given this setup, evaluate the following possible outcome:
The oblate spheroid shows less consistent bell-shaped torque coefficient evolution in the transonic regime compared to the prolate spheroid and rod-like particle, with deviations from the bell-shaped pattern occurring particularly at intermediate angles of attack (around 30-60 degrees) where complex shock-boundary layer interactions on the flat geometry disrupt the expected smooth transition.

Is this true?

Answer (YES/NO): YES